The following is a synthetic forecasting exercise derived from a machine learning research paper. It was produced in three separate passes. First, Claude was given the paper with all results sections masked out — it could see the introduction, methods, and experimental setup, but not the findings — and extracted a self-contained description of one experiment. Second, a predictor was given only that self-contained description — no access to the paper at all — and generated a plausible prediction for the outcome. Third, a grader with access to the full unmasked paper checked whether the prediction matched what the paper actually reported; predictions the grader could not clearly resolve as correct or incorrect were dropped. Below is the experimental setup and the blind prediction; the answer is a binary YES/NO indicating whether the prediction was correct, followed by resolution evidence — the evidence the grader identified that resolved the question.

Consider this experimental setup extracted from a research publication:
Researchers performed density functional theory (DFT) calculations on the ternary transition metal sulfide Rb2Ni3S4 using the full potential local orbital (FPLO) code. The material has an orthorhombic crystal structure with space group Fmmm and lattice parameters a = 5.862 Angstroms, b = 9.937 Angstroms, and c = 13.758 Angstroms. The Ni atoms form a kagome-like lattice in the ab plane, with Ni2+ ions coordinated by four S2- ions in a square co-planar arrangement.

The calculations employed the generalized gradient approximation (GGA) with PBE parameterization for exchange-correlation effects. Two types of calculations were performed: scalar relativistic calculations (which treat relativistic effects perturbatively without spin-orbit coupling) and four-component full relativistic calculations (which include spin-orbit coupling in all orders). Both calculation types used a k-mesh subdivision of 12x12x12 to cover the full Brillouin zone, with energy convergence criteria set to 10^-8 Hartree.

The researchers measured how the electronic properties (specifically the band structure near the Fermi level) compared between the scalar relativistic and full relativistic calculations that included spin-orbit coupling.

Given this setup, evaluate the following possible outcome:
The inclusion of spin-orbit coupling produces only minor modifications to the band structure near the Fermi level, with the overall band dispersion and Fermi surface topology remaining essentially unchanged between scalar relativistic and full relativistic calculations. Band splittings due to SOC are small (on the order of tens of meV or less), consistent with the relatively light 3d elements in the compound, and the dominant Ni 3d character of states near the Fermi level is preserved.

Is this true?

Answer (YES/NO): YES